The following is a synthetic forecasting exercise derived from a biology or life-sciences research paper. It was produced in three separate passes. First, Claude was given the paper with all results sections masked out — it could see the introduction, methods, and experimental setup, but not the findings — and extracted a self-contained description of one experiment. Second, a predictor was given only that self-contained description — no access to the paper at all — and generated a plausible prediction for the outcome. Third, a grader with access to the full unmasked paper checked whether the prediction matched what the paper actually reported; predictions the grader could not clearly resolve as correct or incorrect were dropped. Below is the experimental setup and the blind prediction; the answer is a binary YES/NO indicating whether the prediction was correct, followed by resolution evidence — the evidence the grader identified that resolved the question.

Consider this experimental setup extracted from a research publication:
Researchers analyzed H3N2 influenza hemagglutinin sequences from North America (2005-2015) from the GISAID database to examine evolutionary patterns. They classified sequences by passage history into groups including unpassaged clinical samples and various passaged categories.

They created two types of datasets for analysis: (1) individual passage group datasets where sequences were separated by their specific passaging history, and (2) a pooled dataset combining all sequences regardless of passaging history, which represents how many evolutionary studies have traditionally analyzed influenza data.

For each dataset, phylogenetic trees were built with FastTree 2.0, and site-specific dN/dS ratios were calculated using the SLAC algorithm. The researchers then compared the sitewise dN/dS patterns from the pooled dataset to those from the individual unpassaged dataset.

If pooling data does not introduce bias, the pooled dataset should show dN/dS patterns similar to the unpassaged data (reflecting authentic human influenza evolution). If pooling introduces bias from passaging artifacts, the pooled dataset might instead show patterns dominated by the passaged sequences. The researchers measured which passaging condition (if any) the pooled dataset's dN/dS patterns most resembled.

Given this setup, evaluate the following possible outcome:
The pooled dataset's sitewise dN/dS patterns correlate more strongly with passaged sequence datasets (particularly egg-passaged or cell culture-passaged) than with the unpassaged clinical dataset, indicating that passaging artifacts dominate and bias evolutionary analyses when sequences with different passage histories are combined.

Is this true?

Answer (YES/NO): YES